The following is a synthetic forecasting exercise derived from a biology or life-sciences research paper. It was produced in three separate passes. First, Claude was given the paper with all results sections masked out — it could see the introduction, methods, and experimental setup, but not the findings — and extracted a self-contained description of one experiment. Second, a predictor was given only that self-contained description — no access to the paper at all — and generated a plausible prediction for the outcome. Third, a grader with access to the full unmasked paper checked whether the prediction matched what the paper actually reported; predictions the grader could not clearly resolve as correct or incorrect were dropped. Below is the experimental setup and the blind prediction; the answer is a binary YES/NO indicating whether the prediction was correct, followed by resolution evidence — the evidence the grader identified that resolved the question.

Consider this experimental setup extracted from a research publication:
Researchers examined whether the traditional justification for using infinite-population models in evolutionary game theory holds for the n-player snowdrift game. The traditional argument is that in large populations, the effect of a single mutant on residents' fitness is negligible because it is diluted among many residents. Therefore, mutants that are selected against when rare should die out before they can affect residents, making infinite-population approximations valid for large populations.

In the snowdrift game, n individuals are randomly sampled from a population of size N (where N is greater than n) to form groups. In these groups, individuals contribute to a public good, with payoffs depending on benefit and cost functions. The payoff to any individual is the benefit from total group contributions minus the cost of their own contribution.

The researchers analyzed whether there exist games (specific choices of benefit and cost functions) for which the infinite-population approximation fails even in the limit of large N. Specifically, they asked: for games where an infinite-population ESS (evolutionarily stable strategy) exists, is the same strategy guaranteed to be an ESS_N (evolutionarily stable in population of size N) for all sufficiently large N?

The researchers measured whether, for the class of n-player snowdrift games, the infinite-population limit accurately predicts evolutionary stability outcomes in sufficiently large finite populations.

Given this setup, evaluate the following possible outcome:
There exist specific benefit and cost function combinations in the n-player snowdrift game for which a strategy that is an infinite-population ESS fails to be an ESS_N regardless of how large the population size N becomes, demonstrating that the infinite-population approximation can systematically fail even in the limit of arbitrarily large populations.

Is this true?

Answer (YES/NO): NO